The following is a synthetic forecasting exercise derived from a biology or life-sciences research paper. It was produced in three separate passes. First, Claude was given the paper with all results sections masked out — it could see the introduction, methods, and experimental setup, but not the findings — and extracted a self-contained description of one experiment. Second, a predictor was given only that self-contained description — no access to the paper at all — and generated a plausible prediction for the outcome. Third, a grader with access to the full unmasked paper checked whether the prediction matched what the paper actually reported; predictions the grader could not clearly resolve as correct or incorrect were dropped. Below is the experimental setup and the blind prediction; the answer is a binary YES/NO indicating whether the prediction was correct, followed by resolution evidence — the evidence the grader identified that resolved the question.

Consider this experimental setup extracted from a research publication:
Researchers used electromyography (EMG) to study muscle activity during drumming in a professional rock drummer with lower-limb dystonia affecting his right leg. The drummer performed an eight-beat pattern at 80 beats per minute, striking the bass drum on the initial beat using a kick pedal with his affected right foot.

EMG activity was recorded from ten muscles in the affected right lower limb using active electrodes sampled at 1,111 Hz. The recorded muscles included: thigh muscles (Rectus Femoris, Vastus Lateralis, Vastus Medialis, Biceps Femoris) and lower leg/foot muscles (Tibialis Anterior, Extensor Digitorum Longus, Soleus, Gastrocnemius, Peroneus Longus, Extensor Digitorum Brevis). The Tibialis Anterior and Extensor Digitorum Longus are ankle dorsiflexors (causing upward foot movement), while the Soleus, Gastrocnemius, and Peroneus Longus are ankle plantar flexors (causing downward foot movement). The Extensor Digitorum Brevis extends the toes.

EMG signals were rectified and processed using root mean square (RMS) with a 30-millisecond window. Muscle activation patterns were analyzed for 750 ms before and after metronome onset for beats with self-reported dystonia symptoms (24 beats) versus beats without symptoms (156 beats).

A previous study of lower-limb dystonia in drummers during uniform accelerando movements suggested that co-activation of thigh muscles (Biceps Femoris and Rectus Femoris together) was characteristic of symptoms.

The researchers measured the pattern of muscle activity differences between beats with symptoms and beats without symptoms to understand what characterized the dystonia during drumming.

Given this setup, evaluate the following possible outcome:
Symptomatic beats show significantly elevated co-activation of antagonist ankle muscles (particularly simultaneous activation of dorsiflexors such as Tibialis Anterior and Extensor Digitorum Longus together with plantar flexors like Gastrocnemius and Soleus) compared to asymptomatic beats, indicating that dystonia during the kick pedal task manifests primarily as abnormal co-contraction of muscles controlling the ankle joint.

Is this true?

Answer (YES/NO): NO